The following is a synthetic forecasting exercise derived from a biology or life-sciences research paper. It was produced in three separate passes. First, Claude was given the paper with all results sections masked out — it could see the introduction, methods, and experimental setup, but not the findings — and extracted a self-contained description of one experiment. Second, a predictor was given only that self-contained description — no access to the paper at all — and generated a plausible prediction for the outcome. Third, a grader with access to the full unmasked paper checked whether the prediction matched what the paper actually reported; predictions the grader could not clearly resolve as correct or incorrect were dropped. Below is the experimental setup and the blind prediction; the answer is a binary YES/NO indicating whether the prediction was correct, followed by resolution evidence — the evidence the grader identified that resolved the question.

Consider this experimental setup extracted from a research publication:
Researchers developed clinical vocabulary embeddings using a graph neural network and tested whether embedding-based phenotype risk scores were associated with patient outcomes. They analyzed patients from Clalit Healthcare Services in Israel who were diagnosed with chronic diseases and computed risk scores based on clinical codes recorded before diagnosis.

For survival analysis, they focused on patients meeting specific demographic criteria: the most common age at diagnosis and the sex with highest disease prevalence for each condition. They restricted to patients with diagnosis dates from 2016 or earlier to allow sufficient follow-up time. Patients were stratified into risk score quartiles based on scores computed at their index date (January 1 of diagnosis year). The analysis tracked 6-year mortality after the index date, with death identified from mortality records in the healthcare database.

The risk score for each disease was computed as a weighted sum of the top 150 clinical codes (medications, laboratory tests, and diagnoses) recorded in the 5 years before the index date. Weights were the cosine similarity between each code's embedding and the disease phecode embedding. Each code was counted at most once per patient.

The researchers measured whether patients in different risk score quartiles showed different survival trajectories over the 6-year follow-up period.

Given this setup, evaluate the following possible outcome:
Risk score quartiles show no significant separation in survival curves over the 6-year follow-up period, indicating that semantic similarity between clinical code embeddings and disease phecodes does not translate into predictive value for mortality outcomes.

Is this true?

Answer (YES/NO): NO